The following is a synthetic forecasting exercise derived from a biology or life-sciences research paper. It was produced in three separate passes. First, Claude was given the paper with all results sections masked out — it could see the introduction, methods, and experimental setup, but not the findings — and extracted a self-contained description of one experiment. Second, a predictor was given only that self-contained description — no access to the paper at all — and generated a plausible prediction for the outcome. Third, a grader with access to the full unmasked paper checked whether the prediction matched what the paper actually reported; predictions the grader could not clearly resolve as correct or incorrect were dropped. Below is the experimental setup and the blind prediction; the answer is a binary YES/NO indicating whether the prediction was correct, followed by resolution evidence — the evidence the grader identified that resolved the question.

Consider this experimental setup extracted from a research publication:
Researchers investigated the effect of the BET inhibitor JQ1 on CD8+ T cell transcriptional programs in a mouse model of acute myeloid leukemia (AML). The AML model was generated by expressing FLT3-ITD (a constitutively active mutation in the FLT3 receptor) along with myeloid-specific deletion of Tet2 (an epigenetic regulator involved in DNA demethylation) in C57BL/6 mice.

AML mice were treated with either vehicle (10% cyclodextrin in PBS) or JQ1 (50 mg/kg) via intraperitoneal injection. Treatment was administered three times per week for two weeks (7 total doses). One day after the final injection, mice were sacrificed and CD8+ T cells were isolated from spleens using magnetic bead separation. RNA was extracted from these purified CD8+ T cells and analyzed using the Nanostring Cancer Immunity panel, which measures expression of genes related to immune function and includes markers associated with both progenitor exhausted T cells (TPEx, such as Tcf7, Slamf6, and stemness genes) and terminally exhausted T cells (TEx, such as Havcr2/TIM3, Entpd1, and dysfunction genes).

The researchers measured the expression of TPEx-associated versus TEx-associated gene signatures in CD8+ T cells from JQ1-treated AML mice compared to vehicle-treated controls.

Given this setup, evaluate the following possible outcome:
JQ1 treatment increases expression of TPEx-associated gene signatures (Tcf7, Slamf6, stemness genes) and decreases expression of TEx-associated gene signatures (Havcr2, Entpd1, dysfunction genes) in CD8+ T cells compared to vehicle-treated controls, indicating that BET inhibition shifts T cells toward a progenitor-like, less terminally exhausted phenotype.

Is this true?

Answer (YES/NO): YES